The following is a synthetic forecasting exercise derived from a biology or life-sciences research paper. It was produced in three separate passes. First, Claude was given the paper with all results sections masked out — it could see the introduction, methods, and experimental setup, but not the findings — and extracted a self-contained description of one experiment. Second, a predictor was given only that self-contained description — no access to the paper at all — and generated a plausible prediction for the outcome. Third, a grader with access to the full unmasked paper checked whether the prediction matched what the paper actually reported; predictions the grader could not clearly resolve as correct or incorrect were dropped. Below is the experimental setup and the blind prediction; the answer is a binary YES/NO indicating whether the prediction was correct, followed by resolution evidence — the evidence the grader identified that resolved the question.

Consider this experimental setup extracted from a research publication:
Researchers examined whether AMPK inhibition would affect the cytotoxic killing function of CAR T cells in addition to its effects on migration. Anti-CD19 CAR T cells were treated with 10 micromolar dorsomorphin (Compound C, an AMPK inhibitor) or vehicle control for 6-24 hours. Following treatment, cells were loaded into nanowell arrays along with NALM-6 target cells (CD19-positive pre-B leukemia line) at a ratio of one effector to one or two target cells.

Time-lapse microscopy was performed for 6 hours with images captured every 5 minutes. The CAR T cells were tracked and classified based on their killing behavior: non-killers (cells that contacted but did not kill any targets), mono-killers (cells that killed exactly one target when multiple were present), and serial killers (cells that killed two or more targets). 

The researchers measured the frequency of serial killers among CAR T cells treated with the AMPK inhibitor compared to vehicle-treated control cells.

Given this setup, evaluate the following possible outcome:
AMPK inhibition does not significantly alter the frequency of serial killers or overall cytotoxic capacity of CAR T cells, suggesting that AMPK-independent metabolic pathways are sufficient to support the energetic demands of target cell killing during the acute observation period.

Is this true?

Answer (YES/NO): NO